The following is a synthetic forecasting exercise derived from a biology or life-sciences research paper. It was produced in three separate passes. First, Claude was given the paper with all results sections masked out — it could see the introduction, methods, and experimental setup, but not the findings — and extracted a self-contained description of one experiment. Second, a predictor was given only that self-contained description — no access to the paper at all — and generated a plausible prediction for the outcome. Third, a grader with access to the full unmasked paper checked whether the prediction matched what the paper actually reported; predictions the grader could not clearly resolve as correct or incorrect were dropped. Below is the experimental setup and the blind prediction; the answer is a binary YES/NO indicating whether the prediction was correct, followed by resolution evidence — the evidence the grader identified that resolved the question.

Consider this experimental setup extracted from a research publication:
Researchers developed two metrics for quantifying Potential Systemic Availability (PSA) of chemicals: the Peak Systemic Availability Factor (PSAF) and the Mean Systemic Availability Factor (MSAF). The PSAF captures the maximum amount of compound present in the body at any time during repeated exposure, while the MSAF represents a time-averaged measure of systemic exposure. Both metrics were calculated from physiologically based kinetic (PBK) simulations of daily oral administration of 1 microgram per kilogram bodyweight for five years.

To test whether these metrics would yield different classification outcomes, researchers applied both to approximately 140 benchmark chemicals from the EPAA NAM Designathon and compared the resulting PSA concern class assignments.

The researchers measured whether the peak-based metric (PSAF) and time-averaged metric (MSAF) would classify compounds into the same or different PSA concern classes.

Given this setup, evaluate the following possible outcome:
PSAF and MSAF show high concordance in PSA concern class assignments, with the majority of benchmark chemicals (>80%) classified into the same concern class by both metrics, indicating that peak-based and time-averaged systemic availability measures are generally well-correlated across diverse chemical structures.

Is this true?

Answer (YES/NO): YES